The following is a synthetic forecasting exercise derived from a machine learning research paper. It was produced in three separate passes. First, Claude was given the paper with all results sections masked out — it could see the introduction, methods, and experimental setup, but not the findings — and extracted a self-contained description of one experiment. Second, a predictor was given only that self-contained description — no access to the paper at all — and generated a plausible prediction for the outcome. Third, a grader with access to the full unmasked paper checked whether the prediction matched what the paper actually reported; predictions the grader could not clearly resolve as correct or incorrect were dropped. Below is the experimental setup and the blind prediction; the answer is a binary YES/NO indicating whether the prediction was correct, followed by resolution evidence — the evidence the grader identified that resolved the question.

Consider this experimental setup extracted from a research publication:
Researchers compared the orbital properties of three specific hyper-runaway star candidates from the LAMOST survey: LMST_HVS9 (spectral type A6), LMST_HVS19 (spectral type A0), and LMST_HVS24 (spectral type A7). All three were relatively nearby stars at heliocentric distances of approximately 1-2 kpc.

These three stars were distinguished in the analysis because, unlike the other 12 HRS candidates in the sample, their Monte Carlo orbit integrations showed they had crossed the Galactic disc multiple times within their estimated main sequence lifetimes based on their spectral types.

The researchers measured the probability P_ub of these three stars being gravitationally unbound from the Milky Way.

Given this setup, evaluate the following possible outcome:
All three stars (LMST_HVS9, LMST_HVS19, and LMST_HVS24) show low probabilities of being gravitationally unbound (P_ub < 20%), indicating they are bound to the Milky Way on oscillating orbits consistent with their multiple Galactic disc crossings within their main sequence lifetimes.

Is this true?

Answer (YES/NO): YES